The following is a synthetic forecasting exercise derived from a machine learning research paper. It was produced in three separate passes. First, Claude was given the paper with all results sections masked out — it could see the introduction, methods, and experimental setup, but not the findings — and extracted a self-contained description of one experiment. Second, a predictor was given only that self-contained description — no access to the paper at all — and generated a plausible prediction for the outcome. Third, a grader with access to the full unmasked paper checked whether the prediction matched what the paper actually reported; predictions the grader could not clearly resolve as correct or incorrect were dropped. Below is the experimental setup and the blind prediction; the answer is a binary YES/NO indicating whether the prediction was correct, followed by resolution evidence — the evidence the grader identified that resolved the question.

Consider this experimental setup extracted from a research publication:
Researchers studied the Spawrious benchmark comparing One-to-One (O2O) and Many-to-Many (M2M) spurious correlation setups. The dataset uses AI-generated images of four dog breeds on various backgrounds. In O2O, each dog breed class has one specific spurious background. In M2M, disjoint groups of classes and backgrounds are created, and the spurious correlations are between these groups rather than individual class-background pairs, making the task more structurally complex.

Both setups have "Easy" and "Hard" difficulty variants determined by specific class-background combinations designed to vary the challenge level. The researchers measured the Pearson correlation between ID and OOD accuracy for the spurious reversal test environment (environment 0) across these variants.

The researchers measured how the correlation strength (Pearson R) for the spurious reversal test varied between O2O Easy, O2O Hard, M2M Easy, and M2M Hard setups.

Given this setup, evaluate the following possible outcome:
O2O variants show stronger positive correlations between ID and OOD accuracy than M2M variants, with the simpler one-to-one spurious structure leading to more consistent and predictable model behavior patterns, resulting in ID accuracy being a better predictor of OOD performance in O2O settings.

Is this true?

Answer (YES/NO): YES